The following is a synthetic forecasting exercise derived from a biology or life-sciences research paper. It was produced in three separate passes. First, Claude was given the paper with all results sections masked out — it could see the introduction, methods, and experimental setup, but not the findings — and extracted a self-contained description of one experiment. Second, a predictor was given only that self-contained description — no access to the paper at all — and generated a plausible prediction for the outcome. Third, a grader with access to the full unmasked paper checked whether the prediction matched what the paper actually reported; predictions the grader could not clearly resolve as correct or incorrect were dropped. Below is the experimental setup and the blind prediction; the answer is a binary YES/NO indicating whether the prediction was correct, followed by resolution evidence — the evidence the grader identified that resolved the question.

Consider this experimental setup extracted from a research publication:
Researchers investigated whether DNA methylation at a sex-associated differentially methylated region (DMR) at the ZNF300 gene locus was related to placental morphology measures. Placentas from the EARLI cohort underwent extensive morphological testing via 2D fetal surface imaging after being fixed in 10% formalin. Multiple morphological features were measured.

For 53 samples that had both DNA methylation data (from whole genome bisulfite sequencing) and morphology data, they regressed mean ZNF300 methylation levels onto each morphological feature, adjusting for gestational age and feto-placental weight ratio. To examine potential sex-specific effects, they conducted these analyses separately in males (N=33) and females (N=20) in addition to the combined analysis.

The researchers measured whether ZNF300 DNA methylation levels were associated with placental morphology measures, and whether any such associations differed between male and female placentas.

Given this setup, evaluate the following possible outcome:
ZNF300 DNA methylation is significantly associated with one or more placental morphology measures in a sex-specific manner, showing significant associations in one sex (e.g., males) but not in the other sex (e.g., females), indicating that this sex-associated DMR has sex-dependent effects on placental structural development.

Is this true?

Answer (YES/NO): YES